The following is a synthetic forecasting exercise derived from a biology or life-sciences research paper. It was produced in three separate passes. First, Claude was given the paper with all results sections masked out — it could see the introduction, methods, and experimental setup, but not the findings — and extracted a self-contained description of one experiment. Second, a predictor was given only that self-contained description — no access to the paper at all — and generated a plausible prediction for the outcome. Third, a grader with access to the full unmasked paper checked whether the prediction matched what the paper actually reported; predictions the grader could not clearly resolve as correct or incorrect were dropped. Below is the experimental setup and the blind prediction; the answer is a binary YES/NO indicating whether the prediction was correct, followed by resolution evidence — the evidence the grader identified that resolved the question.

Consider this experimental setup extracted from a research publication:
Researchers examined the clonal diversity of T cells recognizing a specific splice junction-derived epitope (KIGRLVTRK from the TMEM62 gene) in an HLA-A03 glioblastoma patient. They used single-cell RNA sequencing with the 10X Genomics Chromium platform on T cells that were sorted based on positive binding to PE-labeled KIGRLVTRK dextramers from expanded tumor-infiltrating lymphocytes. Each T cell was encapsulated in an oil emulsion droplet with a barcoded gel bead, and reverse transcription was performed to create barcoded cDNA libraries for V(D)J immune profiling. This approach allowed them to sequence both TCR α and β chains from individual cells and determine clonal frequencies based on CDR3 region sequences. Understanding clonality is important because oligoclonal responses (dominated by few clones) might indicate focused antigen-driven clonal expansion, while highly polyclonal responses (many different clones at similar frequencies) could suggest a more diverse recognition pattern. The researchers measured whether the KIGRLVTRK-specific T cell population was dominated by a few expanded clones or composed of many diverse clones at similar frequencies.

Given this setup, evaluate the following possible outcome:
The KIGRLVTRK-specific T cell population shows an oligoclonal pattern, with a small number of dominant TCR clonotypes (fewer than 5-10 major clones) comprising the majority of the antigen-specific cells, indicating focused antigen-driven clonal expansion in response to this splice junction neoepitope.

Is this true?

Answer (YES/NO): YES